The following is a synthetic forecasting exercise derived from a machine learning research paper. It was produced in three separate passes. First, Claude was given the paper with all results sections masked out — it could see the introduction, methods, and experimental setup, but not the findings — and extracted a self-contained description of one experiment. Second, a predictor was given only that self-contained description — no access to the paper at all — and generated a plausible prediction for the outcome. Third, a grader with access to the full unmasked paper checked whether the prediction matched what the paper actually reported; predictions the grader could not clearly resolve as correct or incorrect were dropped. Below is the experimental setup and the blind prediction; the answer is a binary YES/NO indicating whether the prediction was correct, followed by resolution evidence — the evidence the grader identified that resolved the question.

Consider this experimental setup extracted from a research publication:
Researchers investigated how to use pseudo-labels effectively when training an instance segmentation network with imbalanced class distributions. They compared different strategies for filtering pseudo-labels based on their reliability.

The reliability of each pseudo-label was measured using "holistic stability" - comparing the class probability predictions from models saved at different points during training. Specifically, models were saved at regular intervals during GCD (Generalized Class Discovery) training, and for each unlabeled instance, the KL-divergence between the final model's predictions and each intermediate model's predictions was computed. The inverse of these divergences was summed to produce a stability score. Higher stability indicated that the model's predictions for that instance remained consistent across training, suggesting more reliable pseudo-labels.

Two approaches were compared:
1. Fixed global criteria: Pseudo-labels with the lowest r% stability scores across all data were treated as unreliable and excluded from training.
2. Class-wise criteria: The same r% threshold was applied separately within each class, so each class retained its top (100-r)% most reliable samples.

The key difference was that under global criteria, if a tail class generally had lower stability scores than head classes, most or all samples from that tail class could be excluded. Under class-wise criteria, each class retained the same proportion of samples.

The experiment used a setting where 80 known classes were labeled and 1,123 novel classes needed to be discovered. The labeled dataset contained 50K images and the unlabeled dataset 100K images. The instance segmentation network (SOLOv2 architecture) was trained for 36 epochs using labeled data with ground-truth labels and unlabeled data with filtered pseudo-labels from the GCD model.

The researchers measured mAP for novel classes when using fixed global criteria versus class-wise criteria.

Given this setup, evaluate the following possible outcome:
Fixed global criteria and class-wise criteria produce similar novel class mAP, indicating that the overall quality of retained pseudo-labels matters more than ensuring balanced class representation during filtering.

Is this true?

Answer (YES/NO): NO